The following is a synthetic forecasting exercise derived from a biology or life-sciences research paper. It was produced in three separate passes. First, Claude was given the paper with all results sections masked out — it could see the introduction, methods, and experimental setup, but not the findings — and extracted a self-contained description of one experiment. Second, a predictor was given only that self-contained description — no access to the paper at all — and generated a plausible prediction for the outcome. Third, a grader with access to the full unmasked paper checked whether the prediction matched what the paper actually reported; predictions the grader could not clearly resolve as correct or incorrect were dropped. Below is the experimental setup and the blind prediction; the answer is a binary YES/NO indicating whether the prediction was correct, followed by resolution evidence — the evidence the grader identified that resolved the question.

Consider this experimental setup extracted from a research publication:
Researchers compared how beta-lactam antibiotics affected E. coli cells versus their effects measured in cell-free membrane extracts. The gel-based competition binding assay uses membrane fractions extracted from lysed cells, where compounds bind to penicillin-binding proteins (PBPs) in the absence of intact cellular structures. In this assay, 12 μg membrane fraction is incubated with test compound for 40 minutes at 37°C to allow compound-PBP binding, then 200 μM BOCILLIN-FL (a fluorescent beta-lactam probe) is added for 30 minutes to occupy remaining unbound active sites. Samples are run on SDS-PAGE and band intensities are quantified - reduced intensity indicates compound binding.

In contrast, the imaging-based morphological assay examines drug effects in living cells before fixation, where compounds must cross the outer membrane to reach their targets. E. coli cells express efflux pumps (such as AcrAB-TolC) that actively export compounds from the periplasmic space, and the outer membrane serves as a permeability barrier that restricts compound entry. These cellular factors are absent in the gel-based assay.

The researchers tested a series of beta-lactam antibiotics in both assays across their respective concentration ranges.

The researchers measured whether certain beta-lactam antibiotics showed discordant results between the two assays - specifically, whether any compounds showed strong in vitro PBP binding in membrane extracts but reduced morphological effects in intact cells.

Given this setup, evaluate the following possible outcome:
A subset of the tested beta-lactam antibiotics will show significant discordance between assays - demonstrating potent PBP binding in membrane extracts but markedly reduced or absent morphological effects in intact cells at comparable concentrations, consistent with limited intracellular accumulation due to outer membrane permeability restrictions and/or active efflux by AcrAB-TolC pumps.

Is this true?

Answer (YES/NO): NO